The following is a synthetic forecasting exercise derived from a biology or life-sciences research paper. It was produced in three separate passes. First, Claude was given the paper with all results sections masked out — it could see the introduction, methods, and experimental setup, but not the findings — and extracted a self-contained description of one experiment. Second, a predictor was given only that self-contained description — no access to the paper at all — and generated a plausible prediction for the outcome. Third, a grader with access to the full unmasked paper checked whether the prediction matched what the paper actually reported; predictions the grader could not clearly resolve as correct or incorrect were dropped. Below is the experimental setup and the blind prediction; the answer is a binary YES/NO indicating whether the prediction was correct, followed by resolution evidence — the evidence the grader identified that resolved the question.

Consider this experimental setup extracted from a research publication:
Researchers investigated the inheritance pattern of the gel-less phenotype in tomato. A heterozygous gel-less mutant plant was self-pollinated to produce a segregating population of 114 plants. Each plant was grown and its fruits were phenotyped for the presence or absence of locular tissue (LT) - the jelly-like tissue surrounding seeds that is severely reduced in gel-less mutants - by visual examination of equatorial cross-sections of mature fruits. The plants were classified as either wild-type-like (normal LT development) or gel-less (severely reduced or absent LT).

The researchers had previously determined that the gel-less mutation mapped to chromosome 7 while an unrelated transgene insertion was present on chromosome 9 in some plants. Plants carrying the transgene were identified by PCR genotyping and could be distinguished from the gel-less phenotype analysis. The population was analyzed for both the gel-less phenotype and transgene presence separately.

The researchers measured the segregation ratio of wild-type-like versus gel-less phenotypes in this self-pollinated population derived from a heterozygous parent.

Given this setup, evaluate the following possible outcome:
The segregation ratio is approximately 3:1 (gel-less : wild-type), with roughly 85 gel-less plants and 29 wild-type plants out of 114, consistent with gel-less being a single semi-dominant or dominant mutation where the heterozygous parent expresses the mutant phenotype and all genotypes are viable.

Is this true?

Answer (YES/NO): NO